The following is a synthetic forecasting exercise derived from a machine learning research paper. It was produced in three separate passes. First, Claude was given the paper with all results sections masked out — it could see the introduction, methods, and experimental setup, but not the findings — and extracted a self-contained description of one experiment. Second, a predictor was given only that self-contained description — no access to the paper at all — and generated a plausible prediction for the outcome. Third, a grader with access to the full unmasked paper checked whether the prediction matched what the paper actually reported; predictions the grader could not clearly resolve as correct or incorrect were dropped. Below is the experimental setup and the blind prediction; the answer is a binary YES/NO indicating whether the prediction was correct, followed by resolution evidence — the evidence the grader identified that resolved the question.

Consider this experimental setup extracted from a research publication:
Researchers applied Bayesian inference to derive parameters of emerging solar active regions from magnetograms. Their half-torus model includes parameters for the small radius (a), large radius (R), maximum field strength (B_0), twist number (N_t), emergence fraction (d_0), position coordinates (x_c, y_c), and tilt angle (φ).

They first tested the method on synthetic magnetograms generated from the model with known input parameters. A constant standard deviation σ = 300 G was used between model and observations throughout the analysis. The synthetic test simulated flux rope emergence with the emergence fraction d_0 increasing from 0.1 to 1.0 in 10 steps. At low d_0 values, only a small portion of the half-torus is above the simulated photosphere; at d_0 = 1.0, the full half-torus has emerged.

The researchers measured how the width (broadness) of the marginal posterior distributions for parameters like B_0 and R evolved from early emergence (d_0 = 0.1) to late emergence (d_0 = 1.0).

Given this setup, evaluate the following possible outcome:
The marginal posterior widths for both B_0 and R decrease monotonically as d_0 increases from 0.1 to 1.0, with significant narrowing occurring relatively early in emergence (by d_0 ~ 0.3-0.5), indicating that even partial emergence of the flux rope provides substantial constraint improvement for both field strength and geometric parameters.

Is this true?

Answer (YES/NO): NO